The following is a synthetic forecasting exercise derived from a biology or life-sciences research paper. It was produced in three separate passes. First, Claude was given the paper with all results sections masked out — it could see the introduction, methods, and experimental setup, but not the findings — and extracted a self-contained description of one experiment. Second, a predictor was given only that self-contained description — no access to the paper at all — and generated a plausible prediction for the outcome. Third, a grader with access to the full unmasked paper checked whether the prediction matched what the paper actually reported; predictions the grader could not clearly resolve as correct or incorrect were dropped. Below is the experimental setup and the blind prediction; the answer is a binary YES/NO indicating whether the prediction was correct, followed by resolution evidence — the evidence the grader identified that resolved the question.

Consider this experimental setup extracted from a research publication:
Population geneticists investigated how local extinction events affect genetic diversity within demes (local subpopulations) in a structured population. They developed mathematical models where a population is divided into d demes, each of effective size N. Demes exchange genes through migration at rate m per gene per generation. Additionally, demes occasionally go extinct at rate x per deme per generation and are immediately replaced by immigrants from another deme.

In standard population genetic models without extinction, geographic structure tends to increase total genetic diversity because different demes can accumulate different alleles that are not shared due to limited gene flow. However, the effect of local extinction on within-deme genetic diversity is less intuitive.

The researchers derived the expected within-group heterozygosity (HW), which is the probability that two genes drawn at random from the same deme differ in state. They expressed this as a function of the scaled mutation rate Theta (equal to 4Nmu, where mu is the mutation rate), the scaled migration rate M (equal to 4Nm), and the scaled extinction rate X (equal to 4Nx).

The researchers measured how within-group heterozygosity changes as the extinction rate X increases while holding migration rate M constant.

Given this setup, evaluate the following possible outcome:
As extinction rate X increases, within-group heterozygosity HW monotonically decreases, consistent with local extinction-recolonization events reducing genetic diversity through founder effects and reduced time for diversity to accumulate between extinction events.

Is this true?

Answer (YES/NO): YES